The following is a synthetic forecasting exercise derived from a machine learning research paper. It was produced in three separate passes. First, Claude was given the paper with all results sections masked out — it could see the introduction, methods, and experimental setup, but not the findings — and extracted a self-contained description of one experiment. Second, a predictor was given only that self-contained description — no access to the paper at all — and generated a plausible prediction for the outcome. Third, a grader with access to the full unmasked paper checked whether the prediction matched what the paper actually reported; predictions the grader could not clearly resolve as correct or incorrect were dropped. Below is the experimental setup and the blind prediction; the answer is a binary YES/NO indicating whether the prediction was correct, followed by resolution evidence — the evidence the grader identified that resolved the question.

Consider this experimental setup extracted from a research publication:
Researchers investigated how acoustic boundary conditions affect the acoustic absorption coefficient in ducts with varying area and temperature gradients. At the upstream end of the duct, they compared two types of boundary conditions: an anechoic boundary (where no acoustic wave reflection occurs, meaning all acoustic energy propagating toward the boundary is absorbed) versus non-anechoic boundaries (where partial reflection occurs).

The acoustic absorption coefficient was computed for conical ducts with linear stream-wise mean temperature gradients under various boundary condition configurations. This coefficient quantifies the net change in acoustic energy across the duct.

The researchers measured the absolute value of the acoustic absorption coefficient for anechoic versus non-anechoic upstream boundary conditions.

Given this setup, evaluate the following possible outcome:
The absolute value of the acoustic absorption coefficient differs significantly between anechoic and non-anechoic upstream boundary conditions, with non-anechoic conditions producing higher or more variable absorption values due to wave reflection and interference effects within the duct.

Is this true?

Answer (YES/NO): NO